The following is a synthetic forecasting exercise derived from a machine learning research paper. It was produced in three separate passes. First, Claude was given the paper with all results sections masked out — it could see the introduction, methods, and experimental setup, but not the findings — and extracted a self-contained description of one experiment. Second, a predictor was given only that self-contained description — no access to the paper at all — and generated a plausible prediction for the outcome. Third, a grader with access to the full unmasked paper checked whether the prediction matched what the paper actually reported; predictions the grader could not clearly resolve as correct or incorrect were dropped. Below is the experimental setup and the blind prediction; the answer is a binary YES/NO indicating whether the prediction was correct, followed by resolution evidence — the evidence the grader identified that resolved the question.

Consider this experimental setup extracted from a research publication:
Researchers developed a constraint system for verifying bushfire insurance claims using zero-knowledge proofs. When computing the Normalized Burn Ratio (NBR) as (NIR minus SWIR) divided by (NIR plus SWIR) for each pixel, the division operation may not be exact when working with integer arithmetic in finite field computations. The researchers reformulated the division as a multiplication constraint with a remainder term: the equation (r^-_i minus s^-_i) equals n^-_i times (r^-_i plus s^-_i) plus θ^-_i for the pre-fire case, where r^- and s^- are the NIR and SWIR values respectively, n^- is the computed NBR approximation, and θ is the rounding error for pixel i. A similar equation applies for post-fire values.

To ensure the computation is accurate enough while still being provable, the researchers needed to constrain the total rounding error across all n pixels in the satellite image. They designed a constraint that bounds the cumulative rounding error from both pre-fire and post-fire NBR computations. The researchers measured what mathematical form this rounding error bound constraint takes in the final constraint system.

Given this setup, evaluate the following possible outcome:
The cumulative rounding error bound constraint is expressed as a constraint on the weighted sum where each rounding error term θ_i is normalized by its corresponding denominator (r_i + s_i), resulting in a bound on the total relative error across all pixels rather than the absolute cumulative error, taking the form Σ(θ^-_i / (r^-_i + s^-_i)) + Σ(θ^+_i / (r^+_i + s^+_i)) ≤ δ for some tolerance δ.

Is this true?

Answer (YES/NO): NO